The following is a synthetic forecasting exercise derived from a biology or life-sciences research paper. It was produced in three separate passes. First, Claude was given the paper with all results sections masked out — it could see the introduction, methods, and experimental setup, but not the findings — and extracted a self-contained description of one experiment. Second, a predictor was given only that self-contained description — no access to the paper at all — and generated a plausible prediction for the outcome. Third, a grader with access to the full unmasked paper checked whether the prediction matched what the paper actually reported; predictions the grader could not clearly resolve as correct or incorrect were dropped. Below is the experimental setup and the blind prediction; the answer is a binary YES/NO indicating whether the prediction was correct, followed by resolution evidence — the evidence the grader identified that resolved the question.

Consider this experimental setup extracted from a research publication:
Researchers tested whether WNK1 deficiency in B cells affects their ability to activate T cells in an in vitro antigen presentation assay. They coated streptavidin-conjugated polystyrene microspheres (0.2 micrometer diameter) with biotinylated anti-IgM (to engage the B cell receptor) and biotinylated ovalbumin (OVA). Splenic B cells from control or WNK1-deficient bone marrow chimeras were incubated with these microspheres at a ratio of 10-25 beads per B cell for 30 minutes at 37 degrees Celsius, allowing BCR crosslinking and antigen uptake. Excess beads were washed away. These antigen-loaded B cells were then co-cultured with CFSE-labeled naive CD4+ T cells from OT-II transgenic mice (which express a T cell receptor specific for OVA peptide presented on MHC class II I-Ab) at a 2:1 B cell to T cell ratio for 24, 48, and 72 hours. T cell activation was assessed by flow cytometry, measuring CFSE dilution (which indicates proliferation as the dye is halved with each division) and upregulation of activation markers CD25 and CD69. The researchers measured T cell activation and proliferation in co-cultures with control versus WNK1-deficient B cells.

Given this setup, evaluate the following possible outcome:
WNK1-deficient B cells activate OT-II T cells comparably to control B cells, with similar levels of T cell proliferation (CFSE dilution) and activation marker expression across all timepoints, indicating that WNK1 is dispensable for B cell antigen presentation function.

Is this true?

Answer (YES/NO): NO